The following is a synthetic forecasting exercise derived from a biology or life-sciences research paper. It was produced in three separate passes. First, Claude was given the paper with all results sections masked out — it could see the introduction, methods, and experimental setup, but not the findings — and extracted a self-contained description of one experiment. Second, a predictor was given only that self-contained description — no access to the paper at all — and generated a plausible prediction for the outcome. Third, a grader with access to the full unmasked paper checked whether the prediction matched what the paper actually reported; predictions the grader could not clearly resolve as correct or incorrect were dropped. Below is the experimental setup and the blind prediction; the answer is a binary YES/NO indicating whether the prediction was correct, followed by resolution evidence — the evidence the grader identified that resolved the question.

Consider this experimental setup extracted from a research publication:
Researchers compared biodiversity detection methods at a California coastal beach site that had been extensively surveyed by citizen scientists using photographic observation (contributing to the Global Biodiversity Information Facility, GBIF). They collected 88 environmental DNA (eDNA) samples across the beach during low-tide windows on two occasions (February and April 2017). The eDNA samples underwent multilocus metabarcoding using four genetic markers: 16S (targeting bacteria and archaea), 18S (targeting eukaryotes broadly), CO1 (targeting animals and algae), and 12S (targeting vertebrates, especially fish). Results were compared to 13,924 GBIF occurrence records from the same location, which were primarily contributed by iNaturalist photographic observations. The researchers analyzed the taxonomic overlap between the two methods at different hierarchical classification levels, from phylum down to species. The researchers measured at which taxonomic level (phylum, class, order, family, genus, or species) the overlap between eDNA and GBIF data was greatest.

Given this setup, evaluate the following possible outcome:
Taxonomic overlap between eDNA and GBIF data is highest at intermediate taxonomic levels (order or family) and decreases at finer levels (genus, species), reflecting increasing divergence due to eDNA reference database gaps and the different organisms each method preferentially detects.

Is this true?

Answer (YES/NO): YES